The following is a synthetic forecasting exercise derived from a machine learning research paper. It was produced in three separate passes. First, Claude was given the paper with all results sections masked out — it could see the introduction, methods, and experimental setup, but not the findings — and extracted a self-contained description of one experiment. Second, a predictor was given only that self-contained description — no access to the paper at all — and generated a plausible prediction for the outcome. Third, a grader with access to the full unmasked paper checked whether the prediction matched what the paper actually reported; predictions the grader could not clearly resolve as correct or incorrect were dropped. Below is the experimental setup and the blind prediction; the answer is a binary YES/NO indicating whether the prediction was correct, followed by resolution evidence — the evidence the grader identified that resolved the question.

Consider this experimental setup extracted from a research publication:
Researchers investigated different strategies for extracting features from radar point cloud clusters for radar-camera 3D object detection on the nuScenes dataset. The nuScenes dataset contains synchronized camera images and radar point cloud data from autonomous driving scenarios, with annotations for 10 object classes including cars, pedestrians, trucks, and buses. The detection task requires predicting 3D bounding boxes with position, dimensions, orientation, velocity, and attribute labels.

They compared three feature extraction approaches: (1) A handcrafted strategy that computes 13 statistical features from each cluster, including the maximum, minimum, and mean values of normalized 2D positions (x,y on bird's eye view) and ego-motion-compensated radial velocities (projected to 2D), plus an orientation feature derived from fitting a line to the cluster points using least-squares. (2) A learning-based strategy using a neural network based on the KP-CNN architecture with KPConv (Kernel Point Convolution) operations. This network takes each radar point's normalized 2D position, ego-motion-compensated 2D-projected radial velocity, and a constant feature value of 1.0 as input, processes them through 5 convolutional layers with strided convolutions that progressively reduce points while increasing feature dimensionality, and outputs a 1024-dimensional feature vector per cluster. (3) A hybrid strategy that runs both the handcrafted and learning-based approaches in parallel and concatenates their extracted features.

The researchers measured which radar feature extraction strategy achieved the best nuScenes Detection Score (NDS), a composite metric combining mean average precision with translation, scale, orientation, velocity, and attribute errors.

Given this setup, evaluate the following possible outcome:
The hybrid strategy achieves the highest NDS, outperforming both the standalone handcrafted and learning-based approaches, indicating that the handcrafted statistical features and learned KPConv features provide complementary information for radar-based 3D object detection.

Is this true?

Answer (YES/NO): NO